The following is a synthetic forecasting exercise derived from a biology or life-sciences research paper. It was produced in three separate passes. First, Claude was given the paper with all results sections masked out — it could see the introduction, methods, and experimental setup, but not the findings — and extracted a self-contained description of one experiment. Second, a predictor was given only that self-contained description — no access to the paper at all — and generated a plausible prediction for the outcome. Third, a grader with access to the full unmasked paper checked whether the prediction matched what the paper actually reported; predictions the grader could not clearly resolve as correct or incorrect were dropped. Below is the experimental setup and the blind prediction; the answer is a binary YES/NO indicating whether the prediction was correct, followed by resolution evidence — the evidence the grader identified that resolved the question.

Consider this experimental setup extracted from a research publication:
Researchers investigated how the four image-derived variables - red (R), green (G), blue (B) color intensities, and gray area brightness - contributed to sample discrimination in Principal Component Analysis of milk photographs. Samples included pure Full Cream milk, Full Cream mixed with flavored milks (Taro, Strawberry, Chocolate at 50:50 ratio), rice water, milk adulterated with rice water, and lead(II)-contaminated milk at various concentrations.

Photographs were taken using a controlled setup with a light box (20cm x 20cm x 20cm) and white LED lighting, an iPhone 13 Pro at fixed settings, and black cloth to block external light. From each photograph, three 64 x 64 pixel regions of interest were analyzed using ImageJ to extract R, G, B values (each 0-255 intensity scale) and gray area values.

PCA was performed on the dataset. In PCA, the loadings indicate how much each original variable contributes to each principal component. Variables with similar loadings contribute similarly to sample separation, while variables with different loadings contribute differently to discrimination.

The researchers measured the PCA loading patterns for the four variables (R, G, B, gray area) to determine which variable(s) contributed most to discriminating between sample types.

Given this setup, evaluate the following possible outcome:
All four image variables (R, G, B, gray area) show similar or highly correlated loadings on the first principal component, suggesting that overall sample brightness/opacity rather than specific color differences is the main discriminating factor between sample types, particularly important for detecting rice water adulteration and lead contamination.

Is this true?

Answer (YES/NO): NO